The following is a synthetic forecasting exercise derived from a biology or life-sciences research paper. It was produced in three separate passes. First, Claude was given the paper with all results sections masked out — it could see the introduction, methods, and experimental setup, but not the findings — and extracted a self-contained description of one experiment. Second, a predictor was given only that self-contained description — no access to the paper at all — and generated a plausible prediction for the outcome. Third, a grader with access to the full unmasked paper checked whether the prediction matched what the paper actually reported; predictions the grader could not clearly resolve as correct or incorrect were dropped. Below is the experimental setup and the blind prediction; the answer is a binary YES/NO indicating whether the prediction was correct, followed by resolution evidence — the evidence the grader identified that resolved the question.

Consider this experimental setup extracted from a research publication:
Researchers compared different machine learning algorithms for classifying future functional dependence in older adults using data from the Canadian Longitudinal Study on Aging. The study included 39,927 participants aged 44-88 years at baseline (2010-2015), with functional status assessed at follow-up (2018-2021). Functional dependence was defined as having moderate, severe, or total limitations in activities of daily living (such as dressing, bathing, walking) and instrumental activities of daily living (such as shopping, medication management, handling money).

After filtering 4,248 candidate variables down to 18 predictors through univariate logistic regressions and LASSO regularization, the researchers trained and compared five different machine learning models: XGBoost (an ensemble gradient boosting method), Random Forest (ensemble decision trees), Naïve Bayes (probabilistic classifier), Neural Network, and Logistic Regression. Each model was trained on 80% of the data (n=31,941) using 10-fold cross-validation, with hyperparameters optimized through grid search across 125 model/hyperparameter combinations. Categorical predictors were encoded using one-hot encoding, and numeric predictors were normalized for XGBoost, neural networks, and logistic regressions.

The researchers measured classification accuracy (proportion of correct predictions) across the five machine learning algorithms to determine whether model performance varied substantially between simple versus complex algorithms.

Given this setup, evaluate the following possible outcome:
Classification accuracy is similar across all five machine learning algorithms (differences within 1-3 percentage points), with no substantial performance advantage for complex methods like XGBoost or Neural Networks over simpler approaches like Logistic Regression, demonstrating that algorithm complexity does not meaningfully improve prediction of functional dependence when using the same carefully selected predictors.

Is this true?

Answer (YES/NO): YES